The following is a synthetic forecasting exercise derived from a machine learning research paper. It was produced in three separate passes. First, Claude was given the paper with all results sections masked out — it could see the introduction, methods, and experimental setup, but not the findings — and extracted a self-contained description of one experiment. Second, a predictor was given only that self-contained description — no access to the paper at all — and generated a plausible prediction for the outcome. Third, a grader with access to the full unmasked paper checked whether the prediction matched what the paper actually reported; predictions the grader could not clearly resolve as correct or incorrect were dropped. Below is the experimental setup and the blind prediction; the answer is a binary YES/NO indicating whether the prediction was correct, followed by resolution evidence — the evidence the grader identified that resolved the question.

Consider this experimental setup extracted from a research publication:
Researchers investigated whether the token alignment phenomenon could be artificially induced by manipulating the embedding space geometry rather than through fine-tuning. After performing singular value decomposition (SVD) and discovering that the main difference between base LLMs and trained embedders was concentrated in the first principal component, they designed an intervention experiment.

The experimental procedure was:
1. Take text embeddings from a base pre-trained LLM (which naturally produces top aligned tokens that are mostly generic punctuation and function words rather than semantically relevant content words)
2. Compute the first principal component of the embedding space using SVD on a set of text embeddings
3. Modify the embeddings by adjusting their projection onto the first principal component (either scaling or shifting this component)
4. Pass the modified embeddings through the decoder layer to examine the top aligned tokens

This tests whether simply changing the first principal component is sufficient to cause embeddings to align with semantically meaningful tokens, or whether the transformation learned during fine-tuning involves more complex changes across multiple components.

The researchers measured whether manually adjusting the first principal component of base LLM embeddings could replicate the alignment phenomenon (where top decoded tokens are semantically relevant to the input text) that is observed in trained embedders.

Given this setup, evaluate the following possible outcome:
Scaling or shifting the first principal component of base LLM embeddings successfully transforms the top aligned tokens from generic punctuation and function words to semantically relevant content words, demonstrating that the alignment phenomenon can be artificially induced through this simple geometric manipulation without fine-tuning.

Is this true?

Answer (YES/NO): YES